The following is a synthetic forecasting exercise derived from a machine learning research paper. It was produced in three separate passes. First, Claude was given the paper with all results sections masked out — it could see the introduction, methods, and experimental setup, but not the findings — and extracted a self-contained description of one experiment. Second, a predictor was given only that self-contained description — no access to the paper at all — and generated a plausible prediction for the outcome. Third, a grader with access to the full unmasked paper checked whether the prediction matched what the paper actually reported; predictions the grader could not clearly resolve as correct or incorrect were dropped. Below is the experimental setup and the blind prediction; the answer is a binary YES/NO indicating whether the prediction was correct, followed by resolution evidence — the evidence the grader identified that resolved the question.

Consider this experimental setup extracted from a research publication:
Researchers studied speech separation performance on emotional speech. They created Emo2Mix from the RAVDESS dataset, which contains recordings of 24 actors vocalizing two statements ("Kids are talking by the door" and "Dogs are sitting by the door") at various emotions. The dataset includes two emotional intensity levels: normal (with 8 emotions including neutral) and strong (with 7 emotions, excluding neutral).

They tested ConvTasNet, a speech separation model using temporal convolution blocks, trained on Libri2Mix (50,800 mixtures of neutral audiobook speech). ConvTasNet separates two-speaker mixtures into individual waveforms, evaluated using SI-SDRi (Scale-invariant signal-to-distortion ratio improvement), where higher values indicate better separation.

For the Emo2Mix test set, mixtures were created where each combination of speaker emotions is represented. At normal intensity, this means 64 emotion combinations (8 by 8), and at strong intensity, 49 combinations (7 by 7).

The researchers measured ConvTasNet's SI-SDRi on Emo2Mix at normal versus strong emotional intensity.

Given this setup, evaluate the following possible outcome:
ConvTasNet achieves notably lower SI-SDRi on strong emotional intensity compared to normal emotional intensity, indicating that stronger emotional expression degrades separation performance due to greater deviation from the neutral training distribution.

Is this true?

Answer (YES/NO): YES